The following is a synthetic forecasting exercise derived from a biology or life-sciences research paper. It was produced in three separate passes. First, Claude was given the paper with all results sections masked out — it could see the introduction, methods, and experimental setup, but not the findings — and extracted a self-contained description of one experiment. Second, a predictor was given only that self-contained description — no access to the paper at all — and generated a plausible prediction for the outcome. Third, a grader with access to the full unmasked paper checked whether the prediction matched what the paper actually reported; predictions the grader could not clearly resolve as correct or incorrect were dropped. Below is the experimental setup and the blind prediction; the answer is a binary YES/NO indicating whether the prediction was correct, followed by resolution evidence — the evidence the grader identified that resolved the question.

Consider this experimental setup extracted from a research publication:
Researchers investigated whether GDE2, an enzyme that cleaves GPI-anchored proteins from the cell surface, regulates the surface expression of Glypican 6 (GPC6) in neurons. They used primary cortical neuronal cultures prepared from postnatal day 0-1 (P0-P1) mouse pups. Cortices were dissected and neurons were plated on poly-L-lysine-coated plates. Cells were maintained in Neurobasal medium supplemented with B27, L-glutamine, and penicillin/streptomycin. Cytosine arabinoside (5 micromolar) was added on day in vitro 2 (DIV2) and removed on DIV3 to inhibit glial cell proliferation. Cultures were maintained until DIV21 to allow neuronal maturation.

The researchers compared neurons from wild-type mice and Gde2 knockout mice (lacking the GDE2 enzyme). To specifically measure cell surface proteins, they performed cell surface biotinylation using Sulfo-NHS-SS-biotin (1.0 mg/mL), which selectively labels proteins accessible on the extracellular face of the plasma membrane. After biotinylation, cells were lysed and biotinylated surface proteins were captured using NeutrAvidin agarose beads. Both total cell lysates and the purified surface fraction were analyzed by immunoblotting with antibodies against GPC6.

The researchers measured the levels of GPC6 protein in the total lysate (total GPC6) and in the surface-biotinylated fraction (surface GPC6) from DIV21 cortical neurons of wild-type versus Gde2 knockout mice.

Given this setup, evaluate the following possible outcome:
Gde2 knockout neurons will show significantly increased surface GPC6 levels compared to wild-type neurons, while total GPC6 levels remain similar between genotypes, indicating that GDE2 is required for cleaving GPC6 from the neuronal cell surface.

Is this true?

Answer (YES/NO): NO